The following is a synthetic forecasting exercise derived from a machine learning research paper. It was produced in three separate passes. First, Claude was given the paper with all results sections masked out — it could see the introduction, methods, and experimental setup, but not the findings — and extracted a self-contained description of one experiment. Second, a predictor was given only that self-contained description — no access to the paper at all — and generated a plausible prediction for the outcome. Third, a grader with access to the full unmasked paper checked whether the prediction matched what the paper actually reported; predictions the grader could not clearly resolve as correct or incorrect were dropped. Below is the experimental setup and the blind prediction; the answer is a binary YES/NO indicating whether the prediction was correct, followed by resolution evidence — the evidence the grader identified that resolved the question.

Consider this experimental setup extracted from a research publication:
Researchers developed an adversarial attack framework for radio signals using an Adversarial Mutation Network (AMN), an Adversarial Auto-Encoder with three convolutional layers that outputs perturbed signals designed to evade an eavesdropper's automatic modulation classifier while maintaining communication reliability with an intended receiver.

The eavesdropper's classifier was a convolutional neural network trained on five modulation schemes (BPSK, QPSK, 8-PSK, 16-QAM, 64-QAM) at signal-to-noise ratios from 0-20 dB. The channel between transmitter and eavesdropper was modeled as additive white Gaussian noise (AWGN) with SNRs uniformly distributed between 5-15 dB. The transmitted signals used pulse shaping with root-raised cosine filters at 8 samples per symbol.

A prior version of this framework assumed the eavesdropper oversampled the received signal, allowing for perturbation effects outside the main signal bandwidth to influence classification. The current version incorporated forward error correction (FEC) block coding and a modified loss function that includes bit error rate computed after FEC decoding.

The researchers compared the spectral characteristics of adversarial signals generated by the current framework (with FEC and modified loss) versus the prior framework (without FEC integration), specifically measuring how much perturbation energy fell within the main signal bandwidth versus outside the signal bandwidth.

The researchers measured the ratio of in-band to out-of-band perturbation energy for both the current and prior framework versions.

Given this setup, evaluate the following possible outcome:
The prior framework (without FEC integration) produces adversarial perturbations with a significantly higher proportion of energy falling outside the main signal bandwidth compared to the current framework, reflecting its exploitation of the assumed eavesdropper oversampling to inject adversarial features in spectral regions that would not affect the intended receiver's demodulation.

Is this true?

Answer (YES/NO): YES